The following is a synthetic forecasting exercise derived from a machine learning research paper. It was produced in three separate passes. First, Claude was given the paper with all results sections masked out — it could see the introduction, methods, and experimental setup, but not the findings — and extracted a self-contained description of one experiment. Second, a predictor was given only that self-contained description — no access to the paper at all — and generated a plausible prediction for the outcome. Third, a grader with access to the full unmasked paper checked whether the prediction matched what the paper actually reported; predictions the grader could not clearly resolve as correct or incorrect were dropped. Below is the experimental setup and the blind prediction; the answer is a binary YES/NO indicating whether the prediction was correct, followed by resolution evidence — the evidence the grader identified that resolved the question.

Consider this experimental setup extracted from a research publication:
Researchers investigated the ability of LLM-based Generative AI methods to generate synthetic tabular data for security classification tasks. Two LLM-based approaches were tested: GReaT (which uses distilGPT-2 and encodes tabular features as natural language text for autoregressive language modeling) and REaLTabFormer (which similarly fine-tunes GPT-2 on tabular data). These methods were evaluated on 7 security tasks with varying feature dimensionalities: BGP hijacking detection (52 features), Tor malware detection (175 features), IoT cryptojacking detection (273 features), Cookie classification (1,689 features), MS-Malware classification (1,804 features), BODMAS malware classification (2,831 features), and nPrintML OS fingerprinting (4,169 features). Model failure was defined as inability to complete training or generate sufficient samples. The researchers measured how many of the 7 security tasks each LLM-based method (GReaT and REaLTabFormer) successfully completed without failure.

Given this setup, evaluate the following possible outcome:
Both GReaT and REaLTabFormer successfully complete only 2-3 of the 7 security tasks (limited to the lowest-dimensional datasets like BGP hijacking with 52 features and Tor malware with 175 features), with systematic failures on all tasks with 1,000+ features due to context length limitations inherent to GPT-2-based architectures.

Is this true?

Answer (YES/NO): NO